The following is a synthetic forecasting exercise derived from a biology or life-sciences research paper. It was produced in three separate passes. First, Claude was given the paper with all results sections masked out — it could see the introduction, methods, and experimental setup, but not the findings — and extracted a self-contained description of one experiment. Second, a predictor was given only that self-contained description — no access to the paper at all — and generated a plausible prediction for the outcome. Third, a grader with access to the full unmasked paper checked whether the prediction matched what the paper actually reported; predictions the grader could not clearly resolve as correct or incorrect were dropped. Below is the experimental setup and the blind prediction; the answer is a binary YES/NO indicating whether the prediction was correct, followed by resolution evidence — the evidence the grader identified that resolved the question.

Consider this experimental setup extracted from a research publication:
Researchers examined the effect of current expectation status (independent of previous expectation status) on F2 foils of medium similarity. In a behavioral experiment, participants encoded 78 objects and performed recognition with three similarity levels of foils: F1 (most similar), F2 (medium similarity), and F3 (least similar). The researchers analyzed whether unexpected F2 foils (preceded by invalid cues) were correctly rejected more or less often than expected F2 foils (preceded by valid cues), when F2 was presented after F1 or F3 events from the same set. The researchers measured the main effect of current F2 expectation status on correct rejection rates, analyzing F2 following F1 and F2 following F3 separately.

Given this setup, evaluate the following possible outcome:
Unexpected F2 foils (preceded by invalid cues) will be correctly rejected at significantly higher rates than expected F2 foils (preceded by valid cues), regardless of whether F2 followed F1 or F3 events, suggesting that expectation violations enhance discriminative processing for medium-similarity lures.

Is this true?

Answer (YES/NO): YES